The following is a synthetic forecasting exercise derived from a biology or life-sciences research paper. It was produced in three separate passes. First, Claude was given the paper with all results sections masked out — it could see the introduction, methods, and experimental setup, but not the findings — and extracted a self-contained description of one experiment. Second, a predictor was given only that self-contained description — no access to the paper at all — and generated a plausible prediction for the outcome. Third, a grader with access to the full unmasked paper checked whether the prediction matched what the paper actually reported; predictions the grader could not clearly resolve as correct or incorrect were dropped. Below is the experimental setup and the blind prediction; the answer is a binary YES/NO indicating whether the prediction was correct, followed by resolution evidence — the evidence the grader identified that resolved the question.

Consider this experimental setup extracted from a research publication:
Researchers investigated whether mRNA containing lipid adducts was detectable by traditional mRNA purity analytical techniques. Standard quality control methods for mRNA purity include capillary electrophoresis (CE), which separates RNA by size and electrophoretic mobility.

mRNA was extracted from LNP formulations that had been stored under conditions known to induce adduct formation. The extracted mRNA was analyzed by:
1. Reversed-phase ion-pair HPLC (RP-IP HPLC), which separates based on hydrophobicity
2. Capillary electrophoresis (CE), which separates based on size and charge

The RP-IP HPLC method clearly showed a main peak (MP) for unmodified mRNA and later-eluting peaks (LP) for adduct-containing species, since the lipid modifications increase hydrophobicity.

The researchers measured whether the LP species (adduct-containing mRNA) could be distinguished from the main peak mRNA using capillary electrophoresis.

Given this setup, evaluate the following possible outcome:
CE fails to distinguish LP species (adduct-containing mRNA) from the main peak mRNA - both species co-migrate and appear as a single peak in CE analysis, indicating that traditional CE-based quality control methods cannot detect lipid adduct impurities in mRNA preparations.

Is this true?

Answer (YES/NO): YES